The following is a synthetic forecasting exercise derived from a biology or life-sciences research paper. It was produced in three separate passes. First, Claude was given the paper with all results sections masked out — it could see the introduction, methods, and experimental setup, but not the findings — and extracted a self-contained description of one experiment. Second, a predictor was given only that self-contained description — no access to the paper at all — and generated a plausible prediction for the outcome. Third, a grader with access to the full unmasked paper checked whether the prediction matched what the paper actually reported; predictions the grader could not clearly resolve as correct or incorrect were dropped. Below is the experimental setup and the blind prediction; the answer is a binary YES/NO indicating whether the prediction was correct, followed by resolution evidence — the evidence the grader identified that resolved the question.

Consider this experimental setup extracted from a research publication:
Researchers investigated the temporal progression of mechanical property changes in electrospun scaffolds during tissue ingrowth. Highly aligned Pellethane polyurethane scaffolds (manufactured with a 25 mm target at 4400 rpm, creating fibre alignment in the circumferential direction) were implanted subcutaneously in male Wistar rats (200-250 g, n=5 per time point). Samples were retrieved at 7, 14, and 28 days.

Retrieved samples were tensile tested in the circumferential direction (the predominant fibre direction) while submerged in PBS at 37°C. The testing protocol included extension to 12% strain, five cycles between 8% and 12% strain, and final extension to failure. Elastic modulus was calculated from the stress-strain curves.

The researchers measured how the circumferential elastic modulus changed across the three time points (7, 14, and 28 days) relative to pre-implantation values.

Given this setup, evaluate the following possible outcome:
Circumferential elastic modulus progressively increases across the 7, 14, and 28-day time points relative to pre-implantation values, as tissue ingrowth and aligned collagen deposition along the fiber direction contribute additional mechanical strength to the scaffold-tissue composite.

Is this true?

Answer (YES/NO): NO